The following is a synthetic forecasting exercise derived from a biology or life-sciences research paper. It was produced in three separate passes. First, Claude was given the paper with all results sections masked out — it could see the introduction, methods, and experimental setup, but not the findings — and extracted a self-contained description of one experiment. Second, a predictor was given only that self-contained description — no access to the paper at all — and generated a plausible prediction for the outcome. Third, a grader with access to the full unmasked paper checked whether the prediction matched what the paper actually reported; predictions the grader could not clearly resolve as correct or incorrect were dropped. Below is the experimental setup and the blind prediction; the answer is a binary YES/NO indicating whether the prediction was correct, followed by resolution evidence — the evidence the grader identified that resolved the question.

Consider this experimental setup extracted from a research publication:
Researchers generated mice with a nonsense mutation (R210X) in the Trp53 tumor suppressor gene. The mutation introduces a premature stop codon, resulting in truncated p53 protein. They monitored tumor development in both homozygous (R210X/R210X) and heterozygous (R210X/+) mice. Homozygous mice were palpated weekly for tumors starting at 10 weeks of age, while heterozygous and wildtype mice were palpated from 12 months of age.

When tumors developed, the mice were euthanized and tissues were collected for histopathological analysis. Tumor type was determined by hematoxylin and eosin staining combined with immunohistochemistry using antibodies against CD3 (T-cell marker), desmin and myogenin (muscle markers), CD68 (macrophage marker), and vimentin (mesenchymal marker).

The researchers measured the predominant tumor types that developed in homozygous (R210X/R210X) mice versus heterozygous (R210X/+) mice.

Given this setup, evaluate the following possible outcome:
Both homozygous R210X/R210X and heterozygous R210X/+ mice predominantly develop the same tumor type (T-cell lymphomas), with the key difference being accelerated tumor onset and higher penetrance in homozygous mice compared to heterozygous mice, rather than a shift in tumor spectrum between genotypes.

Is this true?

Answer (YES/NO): NO